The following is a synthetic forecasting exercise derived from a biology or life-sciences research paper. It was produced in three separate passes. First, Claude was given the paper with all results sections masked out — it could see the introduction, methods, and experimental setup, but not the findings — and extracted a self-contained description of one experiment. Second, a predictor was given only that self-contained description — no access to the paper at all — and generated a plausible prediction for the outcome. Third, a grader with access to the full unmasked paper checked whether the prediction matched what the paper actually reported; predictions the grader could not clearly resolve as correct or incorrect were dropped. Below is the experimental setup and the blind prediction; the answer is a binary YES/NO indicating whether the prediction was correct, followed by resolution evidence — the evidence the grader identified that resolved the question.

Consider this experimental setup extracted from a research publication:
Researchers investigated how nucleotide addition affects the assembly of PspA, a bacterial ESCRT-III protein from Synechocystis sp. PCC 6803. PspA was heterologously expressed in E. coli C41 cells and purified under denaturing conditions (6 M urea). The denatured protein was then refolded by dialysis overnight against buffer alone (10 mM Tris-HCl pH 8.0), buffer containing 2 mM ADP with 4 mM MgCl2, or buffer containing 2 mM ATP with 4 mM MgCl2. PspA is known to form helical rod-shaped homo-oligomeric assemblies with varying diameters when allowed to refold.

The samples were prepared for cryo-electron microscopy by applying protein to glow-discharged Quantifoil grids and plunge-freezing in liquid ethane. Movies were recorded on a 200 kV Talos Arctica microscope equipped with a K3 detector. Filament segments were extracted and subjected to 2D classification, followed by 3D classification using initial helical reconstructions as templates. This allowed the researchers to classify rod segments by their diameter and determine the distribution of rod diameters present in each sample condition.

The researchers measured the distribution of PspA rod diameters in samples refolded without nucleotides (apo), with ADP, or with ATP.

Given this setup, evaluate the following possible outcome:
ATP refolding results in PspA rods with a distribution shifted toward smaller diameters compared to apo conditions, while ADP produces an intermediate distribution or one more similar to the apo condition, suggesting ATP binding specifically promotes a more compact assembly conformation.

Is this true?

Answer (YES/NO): NO